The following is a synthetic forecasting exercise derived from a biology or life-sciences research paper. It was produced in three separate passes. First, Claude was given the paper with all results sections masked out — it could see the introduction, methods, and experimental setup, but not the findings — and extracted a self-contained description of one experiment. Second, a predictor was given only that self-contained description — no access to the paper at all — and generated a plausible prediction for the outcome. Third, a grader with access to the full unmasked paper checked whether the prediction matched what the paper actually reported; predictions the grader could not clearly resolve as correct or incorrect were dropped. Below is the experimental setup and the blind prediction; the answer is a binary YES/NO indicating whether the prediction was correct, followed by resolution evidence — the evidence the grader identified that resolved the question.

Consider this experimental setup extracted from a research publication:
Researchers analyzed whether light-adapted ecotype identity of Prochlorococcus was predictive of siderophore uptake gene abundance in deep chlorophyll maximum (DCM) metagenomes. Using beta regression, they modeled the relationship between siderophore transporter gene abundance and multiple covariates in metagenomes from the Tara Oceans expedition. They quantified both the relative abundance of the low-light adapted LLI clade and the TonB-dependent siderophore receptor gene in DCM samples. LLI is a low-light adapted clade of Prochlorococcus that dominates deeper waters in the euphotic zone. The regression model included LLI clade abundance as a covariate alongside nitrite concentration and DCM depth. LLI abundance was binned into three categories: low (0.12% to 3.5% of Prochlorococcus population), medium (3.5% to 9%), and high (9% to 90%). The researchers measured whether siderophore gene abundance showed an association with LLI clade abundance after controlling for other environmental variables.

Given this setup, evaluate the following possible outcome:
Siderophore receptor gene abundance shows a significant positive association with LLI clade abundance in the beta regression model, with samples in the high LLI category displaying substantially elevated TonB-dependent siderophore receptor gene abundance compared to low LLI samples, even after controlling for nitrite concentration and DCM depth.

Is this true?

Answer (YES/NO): NO